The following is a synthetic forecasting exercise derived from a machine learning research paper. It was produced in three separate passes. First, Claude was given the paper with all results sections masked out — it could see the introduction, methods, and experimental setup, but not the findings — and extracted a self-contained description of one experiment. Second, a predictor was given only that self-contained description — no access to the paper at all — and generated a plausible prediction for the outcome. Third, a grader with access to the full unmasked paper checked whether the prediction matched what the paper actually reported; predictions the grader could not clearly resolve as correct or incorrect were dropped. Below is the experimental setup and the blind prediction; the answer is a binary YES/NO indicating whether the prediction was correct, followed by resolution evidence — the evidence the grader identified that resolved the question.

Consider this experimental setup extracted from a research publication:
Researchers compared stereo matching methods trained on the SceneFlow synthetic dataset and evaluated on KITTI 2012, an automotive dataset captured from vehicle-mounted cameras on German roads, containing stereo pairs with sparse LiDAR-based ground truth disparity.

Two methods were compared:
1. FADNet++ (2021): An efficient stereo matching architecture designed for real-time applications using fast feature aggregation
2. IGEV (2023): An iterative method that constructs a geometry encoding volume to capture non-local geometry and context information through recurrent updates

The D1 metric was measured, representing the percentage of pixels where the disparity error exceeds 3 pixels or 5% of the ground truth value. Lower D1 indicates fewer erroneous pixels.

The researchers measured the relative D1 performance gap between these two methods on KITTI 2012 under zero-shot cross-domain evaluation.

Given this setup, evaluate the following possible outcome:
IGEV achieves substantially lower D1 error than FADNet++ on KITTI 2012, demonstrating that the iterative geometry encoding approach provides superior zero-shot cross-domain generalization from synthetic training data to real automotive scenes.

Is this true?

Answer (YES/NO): YES